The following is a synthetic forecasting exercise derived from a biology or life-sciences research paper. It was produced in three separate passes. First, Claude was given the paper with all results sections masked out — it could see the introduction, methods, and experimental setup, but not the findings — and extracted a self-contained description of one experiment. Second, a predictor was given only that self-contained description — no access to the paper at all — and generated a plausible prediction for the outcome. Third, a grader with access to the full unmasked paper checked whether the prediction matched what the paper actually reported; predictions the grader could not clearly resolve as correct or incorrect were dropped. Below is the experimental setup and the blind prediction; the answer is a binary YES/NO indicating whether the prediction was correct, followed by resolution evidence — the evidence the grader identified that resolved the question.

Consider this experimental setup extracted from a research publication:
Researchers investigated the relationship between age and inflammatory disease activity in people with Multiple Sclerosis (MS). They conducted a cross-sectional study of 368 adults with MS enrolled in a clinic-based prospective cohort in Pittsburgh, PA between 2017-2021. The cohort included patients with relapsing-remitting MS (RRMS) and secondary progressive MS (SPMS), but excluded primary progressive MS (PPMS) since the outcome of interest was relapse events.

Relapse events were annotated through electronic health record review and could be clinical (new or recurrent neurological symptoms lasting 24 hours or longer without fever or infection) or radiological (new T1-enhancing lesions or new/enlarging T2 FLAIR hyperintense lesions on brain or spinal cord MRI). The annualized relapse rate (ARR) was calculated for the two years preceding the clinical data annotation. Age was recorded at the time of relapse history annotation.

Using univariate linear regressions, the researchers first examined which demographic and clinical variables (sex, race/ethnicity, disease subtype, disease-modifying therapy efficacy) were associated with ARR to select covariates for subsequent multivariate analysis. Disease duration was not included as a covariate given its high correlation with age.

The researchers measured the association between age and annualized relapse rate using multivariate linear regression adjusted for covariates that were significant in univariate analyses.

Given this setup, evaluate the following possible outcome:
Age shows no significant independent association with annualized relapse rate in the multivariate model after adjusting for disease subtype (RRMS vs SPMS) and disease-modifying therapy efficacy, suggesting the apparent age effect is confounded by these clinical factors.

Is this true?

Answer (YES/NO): NO